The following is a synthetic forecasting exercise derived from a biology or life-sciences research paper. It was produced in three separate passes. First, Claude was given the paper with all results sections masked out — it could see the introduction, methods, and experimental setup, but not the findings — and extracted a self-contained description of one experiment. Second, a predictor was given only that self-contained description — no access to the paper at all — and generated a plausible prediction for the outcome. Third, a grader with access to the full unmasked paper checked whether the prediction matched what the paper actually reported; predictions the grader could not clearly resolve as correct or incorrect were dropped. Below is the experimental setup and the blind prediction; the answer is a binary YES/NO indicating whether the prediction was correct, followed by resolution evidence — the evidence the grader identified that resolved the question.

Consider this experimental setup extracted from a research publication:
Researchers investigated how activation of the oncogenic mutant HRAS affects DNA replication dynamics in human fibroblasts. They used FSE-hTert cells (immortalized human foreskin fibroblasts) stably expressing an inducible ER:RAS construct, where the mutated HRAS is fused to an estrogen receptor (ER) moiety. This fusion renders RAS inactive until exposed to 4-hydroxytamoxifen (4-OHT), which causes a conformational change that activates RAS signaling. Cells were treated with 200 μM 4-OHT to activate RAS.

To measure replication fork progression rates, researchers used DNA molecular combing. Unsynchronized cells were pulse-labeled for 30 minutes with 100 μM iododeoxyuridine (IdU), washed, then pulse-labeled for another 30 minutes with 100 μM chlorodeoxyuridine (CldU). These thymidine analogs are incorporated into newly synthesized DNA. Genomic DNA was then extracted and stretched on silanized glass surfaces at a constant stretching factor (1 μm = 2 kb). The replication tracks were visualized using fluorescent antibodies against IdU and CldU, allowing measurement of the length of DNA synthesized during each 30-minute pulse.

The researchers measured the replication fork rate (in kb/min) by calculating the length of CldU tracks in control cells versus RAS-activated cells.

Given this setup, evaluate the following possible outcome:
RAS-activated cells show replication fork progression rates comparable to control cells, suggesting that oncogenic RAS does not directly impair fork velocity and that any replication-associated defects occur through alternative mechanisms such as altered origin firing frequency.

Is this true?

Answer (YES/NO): NO